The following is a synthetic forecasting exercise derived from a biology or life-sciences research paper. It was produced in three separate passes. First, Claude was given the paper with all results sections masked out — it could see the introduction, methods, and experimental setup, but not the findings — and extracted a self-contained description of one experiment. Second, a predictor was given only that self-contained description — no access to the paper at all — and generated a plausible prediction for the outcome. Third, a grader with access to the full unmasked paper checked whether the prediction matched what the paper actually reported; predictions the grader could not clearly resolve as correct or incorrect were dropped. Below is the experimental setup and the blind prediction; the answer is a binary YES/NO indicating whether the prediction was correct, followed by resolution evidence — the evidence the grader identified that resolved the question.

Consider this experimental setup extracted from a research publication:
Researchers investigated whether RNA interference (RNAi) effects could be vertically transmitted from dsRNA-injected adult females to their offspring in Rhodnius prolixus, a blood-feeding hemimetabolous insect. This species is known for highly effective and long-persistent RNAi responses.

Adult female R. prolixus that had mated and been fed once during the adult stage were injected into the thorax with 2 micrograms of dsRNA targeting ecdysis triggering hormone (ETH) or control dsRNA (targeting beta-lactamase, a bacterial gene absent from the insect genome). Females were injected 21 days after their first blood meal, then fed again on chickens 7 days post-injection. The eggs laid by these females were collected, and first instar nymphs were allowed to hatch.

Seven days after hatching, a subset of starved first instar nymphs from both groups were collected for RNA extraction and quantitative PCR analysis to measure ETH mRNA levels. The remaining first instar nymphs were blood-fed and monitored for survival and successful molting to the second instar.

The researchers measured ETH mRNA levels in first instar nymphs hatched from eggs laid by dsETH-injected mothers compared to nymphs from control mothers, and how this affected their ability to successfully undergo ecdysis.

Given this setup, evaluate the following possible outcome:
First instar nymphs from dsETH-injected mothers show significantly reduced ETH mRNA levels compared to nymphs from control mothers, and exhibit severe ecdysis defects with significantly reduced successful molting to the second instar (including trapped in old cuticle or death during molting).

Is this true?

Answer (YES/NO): NO